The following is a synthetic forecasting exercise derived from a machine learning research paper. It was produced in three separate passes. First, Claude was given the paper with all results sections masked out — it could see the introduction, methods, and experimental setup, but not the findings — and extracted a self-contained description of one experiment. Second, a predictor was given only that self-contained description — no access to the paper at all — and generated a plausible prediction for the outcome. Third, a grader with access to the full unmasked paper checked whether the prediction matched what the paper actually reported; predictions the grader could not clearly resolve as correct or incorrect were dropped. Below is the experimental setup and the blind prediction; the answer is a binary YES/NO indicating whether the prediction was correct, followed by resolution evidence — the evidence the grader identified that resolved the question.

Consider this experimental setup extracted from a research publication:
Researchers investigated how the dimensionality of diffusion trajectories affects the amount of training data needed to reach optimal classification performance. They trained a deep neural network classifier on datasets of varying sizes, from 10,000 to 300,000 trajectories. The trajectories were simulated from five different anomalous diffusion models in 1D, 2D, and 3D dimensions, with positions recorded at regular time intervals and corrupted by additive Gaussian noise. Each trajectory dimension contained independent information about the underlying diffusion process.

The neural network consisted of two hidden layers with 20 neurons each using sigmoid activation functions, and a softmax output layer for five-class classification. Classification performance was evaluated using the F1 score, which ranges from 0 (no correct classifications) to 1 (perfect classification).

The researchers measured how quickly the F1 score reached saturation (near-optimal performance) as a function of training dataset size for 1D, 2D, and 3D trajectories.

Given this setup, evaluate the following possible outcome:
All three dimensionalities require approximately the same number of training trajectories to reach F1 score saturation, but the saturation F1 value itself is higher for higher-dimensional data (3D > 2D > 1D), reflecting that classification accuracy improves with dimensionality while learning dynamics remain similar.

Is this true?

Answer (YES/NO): NO